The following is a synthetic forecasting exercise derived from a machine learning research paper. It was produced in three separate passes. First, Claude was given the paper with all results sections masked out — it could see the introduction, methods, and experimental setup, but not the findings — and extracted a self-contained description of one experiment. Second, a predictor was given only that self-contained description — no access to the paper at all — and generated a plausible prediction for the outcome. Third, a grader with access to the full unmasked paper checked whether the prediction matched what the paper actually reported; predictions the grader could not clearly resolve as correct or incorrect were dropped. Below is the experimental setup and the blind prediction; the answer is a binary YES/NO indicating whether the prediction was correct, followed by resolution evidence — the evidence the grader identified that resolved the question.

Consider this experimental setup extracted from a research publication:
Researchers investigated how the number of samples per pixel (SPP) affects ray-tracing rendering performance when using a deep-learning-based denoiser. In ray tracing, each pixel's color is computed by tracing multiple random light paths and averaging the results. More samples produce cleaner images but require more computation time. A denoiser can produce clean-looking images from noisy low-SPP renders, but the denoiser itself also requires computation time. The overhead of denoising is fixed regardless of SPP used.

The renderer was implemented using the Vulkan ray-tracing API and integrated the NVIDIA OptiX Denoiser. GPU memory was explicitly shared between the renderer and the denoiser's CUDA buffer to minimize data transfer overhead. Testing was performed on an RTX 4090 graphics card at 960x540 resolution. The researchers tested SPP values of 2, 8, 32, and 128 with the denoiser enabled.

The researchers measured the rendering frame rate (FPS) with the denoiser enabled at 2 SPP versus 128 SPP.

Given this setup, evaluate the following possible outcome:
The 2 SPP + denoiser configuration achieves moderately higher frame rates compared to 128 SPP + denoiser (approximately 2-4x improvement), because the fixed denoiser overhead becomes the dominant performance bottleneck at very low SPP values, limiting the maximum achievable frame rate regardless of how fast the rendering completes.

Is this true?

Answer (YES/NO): NO